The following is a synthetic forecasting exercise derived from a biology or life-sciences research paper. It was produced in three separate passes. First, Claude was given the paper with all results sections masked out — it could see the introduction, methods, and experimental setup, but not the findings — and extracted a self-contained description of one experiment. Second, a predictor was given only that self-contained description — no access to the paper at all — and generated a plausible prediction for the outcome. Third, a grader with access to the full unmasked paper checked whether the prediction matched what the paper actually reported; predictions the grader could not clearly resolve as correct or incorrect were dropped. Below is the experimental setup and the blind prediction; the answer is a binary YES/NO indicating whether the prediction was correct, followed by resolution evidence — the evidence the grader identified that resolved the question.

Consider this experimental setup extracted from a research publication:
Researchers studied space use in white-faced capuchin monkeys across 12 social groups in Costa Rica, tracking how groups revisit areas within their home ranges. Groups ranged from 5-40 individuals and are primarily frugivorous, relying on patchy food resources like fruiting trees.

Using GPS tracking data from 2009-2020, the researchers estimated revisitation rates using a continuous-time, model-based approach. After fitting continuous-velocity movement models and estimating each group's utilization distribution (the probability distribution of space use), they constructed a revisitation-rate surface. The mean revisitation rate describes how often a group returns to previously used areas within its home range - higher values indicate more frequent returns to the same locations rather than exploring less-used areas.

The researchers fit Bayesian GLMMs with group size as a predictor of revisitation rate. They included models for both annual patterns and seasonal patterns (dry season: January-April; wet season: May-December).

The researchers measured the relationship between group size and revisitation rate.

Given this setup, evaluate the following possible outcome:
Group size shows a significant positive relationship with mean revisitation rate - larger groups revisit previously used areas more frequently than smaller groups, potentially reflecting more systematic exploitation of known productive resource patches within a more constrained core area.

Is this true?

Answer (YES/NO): NO